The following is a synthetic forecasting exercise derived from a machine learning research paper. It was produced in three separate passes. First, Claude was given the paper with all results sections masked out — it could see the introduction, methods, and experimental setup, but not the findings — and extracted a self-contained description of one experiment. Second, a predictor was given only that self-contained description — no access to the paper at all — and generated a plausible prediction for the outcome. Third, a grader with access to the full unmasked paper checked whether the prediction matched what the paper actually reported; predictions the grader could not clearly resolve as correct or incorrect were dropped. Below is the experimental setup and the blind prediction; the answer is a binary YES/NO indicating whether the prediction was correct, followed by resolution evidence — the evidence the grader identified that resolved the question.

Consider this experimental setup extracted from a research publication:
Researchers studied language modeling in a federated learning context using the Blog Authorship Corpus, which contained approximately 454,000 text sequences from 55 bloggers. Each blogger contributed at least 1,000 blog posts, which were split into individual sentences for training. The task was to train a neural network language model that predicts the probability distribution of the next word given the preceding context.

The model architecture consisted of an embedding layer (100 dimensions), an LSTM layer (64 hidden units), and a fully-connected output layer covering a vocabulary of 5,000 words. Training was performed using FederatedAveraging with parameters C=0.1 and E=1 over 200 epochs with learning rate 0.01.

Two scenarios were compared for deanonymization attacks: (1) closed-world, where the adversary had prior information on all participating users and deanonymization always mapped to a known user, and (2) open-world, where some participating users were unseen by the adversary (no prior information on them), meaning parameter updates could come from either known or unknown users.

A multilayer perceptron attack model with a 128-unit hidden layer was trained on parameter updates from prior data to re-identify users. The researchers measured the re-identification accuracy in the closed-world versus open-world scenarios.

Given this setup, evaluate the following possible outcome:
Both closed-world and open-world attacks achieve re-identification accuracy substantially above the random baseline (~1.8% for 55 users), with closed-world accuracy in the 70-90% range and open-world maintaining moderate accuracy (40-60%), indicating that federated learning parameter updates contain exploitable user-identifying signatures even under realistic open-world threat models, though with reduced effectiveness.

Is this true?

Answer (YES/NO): NO